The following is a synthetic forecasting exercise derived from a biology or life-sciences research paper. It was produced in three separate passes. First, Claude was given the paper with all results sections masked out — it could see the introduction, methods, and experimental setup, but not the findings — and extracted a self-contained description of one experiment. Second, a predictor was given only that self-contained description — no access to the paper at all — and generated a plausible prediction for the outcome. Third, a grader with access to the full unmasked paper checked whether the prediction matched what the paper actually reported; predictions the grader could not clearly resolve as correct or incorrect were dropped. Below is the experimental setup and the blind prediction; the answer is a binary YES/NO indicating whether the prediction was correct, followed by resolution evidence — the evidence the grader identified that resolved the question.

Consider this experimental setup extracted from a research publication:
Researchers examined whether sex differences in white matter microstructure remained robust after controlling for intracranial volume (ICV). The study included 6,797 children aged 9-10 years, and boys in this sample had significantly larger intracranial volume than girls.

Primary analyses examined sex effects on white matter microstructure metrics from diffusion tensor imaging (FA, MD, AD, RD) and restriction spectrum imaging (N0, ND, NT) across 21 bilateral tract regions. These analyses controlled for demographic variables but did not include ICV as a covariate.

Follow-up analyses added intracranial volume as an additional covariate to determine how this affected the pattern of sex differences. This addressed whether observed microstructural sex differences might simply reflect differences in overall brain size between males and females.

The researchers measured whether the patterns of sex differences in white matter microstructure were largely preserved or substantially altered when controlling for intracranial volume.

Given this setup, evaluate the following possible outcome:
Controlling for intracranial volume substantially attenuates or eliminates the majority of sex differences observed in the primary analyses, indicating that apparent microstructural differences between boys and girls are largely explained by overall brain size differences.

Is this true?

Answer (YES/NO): NO